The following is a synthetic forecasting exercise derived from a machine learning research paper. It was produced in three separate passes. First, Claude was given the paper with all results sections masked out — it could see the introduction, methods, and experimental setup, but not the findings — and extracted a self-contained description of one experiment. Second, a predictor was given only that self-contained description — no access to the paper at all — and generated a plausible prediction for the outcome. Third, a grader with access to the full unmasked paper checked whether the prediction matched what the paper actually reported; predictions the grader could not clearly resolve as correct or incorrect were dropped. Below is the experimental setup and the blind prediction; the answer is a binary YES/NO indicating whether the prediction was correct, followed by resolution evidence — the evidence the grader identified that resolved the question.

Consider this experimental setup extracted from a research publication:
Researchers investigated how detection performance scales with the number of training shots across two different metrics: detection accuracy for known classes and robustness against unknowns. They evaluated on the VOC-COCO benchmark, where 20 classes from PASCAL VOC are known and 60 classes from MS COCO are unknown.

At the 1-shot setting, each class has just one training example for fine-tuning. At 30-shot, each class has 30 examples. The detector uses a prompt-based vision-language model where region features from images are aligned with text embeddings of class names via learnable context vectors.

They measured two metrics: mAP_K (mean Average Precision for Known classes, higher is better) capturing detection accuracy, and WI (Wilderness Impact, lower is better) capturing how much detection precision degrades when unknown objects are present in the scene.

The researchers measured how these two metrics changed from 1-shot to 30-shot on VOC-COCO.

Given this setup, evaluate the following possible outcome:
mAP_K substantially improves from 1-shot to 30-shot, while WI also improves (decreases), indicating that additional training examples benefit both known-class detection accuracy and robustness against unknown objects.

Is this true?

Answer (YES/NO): YES